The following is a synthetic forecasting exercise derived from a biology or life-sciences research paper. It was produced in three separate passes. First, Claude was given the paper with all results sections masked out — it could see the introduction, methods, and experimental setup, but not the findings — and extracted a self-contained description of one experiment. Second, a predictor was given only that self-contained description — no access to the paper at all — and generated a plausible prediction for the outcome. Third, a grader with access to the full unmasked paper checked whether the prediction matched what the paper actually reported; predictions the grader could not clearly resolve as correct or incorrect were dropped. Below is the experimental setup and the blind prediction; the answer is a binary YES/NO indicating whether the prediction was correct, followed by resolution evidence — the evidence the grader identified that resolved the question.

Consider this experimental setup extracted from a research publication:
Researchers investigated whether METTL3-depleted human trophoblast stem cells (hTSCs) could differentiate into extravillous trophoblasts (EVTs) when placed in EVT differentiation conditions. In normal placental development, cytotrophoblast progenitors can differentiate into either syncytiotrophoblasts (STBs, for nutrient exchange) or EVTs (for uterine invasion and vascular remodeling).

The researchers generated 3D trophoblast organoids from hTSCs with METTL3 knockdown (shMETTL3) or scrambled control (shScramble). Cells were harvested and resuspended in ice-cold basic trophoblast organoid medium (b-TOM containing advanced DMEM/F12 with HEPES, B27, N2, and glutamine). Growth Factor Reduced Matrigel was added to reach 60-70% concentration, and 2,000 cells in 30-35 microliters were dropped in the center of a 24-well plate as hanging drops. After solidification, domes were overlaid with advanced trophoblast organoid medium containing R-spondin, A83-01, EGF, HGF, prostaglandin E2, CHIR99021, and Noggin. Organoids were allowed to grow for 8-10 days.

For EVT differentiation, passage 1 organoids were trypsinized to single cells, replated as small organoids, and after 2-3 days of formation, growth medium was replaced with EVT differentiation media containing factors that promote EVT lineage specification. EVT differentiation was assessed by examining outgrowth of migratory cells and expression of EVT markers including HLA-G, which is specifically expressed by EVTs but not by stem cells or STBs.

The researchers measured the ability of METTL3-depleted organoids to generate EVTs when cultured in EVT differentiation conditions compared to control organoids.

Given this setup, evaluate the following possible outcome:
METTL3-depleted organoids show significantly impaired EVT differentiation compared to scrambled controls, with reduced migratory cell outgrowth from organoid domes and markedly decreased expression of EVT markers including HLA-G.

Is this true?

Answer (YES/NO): YES